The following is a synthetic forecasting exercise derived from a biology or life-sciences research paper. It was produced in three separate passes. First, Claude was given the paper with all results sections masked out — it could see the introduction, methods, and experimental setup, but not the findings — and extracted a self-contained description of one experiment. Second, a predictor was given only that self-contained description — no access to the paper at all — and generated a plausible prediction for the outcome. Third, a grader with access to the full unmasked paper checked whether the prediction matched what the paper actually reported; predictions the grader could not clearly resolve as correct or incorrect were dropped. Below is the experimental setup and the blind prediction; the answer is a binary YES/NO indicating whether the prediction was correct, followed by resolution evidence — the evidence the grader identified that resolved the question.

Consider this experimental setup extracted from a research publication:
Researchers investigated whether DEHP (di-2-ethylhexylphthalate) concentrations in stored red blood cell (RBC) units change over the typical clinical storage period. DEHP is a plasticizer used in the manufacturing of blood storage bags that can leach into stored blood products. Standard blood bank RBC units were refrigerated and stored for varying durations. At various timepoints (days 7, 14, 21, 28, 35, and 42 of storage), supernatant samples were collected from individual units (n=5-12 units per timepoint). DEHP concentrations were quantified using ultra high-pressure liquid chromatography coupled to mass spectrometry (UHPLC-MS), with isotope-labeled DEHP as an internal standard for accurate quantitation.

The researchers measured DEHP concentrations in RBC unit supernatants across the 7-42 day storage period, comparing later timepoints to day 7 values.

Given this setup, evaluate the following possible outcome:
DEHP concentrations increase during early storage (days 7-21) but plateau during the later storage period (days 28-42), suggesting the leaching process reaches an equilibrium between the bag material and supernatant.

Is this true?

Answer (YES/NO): NO